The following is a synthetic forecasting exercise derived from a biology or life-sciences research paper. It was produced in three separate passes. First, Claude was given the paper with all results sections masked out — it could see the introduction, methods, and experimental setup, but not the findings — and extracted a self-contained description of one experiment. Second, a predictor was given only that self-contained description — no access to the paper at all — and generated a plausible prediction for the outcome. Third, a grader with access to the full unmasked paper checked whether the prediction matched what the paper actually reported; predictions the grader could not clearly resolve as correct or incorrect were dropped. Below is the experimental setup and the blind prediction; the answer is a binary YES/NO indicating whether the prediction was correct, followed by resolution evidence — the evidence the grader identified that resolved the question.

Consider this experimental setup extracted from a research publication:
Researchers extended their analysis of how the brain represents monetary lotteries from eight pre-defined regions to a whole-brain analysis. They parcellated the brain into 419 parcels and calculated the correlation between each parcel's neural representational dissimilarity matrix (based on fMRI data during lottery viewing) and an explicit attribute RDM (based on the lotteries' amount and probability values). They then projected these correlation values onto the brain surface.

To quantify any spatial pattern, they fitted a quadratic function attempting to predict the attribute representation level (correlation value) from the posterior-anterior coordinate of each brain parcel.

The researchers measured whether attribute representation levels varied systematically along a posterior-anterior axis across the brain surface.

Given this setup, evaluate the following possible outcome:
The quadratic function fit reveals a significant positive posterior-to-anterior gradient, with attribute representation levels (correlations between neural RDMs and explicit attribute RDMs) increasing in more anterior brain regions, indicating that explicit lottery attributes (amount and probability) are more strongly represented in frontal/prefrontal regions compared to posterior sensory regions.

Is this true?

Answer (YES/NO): NO